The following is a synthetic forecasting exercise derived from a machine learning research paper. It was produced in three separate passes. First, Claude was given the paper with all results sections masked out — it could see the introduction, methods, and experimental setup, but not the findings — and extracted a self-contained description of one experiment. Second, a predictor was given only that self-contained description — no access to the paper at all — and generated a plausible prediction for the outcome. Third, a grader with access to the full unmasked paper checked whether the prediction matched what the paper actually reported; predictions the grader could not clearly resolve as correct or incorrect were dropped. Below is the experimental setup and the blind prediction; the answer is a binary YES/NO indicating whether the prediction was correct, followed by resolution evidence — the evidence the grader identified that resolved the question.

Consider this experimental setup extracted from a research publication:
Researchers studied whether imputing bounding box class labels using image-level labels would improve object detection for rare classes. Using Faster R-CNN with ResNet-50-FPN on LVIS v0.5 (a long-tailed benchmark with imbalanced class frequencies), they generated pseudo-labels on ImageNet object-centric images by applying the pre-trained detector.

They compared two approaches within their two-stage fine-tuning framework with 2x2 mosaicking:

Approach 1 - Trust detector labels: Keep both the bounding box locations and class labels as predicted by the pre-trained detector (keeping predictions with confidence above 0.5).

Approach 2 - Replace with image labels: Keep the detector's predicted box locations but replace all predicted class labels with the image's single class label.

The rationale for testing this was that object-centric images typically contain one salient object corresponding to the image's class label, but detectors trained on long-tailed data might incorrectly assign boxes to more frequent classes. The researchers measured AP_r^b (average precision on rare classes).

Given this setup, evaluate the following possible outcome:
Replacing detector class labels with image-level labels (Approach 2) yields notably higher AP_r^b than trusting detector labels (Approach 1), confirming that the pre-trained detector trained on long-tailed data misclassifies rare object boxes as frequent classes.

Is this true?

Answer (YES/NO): YES